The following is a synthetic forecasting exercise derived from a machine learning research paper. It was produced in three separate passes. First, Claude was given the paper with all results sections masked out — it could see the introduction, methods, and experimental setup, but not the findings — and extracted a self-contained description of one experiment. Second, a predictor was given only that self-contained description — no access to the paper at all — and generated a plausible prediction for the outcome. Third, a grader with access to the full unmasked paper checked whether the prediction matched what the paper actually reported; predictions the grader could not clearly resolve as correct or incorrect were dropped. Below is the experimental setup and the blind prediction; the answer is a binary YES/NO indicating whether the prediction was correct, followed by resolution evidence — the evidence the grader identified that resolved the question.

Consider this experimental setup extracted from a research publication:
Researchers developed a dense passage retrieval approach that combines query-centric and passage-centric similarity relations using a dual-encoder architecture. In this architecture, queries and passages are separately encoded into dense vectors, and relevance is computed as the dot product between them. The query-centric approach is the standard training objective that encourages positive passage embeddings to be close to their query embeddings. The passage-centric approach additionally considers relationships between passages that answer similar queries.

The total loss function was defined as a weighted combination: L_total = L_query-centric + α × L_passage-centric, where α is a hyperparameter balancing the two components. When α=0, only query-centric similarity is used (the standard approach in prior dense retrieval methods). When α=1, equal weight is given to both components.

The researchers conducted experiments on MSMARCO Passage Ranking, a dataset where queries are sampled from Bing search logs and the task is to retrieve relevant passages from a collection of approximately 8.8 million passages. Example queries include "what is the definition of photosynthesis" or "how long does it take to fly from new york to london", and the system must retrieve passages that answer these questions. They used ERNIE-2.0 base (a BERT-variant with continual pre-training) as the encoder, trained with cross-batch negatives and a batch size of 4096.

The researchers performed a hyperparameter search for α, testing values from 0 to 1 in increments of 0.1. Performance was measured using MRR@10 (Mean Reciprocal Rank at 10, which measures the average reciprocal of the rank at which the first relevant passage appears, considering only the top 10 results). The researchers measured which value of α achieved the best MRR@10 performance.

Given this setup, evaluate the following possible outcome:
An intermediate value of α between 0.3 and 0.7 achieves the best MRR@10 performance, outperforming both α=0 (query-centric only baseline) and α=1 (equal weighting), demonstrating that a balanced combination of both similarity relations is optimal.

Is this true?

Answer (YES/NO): NO